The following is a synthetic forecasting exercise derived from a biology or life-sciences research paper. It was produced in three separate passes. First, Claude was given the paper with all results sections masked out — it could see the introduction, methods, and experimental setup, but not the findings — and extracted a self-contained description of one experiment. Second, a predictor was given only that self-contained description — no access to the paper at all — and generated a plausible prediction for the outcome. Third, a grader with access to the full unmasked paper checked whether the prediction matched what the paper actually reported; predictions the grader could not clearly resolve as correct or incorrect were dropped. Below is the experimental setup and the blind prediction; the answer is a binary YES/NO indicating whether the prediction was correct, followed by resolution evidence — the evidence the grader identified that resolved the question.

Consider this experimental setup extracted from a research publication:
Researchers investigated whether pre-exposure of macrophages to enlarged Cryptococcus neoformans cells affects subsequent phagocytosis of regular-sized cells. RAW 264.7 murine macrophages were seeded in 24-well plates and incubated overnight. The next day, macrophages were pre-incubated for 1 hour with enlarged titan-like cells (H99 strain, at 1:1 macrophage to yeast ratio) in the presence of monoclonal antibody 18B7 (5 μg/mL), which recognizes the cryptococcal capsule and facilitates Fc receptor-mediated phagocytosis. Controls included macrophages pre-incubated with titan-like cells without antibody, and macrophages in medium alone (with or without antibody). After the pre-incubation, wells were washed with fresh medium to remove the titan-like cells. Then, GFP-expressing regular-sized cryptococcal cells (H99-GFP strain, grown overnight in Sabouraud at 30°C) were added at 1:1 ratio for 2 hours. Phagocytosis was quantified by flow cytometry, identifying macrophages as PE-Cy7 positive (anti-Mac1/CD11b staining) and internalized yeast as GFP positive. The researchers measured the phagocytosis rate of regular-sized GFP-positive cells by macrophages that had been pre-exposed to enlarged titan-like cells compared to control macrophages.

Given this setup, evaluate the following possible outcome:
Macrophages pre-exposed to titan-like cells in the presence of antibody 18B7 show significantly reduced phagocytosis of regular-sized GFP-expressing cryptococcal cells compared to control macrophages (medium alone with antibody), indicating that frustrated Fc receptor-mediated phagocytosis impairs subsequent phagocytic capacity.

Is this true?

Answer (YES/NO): NO